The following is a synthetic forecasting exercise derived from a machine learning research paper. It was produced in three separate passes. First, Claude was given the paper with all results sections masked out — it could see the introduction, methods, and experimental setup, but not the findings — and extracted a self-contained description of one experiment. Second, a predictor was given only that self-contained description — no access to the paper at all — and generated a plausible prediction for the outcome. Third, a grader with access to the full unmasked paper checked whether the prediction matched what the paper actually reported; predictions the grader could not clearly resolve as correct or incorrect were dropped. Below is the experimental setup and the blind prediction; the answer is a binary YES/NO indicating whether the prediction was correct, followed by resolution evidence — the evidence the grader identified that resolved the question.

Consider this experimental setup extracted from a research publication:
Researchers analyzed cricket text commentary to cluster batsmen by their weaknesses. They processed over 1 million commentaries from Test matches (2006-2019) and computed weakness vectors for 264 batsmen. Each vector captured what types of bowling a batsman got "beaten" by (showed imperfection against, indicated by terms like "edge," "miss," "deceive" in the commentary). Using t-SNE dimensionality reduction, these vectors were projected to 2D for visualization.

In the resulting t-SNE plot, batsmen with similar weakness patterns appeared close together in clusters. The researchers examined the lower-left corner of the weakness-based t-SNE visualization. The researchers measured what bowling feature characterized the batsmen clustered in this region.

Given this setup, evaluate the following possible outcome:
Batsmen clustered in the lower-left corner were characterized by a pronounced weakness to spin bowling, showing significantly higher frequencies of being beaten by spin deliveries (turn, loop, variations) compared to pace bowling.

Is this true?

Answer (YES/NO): NO